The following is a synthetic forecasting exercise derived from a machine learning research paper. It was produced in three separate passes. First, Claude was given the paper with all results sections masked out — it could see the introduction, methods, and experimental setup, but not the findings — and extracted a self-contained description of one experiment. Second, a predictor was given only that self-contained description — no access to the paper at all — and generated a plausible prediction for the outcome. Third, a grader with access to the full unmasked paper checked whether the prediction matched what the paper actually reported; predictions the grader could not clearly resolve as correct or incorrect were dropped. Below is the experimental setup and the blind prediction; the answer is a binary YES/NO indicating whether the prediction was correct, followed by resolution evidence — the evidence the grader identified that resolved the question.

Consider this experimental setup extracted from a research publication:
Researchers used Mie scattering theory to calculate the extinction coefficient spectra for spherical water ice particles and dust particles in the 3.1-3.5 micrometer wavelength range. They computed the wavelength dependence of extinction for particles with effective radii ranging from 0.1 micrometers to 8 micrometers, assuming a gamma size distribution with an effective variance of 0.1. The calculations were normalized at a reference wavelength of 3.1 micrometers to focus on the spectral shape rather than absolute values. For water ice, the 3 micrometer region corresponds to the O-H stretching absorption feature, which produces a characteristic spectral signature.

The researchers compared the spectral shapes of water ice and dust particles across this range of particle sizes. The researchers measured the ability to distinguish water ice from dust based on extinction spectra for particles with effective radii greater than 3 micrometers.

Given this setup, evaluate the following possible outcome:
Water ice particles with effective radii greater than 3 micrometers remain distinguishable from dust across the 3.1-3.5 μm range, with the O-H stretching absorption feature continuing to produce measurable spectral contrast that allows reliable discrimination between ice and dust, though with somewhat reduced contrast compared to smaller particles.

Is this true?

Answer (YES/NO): NO